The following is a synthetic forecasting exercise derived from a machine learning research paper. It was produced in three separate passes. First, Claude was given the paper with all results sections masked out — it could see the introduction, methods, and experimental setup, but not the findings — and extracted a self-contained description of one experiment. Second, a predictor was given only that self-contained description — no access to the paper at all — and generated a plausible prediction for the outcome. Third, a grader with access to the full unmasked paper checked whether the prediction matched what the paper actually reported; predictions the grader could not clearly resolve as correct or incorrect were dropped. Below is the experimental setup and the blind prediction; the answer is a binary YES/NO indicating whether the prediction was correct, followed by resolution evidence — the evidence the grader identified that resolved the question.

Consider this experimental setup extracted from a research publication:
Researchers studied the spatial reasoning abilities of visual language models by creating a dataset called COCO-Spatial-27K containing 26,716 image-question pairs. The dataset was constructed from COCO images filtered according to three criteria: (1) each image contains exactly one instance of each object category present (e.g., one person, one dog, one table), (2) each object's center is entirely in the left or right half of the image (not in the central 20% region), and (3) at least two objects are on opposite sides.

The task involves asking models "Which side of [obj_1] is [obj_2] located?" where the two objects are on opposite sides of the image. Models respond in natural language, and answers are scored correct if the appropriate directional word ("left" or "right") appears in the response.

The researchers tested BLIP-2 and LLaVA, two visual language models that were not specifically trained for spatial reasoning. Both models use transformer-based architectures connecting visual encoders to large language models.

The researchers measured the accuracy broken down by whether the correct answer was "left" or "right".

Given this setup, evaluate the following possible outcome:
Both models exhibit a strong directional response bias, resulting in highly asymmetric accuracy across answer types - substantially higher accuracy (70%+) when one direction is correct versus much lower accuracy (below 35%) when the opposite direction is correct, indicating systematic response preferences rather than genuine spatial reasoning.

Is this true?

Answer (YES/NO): NO